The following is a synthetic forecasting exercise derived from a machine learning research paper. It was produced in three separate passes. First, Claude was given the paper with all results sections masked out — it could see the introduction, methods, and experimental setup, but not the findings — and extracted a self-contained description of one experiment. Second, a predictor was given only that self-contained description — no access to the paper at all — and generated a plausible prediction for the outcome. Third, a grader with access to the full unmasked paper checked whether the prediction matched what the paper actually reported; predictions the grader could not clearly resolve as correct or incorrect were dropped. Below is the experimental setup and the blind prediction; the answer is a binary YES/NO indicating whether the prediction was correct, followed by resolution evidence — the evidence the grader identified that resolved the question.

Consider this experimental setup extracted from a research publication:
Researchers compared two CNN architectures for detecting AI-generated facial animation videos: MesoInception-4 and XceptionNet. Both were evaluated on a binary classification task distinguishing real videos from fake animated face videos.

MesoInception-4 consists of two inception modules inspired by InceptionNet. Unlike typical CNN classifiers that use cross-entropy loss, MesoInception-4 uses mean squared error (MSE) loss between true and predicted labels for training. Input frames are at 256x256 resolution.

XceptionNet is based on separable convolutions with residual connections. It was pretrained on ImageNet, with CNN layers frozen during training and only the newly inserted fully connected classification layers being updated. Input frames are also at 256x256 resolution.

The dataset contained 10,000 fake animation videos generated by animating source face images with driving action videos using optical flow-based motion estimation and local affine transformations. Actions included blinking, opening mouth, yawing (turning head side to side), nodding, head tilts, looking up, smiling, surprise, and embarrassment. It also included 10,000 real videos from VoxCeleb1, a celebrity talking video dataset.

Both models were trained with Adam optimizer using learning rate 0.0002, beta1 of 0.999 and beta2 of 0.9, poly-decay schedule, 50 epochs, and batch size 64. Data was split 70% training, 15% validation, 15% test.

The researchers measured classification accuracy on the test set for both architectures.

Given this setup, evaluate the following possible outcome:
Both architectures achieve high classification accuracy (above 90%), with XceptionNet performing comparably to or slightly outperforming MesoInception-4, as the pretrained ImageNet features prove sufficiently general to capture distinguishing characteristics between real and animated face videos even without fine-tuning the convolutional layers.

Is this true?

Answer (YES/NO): NO